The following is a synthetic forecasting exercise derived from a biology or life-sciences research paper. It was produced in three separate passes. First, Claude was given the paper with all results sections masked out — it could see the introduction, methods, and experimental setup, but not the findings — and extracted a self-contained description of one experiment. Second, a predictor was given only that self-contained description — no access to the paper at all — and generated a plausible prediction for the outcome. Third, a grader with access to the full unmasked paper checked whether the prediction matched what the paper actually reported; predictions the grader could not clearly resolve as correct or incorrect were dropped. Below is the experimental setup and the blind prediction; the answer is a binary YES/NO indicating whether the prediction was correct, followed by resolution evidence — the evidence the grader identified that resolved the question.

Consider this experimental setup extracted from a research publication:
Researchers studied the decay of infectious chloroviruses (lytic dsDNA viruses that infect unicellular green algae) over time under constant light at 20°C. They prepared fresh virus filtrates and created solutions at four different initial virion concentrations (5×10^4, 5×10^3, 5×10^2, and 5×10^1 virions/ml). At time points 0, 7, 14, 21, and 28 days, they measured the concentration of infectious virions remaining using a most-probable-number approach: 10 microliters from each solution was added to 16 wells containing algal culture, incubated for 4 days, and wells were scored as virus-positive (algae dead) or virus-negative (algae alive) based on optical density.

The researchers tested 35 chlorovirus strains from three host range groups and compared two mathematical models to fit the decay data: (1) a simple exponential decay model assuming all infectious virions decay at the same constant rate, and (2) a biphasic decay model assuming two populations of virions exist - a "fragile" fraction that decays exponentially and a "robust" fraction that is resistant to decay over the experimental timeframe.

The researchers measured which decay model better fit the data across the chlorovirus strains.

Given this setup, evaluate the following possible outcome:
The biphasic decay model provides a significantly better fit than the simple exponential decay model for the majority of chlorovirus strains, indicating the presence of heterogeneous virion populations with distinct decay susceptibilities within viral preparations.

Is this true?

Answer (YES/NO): YES